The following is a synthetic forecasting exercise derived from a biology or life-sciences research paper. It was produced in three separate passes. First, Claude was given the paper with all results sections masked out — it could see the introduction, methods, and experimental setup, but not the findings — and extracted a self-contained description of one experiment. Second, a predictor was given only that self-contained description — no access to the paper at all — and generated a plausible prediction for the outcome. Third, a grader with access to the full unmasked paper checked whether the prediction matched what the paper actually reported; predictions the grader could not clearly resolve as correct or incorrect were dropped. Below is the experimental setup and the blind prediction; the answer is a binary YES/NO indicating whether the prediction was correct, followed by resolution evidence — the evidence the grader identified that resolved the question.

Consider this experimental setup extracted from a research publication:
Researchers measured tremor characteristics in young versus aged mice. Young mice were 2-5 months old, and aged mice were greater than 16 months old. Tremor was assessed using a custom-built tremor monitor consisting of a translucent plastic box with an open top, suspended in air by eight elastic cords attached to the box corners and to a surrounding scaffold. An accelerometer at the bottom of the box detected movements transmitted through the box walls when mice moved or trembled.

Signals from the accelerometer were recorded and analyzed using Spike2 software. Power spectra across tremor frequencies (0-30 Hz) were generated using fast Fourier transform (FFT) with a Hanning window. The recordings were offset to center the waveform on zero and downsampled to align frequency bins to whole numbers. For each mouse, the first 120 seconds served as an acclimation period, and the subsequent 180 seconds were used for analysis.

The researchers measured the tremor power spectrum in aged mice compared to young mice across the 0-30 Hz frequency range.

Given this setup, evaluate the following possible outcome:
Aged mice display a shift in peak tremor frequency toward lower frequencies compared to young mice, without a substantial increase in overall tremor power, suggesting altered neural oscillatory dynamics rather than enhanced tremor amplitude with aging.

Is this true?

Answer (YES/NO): NO